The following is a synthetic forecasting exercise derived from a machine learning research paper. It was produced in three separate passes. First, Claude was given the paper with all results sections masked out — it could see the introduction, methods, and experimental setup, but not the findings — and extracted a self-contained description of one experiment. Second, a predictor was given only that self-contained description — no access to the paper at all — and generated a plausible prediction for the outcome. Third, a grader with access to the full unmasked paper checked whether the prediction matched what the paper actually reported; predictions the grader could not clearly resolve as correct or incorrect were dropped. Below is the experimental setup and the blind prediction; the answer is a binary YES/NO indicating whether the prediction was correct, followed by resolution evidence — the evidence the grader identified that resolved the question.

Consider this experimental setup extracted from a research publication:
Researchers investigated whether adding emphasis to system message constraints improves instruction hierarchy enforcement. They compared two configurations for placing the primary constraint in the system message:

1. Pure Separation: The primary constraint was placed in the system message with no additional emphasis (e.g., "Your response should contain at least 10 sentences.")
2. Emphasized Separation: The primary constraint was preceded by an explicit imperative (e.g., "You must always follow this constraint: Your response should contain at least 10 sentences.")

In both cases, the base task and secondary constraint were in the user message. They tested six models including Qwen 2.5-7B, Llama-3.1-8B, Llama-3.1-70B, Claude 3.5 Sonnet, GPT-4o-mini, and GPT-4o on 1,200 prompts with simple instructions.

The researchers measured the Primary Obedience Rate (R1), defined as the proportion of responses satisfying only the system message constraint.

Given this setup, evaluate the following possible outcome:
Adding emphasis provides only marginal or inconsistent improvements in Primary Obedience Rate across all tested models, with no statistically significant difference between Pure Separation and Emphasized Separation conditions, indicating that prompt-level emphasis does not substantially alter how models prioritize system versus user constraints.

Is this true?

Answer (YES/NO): NO